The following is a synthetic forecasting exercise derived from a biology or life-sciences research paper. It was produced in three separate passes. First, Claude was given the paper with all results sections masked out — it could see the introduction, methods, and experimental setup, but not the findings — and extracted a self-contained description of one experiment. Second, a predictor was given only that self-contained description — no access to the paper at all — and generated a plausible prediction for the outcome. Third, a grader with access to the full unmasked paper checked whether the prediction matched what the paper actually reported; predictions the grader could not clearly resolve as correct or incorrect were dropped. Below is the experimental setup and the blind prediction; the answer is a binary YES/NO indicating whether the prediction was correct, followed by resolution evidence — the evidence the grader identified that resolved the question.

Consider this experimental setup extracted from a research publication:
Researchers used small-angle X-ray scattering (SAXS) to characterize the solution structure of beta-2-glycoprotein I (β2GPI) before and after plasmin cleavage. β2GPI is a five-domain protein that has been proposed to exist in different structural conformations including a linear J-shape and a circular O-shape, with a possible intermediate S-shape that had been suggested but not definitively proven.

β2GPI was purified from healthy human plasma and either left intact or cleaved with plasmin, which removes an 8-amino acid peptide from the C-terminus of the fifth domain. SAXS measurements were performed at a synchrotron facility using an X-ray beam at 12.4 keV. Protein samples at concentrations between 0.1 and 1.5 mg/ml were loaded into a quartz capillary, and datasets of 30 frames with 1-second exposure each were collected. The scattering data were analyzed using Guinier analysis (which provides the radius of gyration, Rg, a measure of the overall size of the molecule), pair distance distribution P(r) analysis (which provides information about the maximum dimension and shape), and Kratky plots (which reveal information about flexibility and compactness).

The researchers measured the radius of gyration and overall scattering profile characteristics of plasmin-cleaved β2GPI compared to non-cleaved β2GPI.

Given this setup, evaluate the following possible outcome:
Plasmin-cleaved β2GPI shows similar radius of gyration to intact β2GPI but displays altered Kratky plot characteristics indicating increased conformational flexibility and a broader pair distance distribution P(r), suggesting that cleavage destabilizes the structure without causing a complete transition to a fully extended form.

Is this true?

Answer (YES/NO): NO